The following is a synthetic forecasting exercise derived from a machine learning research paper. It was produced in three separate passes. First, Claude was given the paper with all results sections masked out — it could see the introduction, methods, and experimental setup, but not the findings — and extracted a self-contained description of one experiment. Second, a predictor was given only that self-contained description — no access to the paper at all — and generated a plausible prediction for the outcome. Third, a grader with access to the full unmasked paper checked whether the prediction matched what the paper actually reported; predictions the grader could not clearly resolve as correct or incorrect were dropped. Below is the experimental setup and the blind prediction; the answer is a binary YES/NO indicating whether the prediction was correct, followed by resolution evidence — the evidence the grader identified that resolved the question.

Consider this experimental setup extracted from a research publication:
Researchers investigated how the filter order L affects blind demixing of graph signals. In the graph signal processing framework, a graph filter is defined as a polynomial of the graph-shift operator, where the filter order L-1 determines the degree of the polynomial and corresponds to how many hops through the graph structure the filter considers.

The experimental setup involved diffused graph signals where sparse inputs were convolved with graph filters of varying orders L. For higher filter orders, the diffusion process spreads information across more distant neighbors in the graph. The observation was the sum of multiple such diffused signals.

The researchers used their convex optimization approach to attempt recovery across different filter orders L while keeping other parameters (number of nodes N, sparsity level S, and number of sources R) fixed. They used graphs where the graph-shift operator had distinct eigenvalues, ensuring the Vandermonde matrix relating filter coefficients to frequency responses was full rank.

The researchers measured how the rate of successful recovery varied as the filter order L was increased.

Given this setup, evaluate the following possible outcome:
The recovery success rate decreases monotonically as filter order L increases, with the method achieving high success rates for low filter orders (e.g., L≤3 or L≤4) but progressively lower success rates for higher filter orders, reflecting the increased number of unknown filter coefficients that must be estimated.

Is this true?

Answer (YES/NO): NO